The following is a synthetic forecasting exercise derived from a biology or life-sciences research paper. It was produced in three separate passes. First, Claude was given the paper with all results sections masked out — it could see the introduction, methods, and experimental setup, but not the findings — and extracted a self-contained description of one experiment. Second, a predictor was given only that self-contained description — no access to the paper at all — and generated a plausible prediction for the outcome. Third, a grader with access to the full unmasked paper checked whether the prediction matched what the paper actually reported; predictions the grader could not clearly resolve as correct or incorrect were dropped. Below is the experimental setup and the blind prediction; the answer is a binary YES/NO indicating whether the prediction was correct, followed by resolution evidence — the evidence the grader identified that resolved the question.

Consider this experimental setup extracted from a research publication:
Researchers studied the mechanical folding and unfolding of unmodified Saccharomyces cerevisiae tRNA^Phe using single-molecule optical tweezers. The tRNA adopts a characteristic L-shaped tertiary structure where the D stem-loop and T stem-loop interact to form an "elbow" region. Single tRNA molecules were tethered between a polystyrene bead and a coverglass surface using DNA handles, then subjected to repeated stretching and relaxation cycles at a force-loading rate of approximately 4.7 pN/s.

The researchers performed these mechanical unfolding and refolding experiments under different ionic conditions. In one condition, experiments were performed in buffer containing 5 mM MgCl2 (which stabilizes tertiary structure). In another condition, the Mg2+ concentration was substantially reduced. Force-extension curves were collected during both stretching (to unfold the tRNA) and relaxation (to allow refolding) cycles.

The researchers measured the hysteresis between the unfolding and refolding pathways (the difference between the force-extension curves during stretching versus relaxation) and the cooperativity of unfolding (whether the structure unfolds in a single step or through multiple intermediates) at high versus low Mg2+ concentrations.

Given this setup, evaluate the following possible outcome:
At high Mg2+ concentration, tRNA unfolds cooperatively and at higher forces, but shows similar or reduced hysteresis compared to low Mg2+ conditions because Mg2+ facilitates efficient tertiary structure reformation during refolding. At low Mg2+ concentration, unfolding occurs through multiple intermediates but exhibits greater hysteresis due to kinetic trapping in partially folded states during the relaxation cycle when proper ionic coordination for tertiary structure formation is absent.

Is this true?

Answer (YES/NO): NO